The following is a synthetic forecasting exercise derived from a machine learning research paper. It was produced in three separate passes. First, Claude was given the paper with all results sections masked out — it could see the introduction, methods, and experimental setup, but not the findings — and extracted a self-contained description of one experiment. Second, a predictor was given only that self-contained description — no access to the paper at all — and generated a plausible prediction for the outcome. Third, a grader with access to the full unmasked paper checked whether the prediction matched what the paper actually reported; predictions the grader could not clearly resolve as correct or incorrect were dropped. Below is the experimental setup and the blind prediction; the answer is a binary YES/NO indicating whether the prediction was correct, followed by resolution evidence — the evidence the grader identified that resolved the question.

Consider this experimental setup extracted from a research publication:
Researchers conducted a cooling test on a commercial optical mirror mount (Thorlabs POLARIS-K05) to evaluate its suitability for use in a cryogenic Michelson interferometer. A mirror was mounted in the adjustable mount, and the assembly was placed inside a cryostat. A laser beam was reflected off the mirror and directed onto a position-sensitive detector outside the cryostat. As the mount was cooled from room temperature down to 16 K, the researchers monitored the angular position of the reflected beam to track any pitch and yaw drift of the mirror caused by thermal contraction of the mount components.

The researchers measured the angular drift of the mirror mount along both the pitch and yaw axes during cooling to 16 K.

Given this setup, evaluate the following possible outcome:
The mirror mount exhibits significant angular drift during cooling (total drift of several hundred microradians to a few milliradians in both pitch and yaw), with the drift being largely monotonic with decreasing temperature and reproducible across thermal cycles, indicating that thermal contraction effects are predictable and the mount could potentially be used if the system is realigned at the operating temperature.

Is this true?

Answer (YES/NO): NO